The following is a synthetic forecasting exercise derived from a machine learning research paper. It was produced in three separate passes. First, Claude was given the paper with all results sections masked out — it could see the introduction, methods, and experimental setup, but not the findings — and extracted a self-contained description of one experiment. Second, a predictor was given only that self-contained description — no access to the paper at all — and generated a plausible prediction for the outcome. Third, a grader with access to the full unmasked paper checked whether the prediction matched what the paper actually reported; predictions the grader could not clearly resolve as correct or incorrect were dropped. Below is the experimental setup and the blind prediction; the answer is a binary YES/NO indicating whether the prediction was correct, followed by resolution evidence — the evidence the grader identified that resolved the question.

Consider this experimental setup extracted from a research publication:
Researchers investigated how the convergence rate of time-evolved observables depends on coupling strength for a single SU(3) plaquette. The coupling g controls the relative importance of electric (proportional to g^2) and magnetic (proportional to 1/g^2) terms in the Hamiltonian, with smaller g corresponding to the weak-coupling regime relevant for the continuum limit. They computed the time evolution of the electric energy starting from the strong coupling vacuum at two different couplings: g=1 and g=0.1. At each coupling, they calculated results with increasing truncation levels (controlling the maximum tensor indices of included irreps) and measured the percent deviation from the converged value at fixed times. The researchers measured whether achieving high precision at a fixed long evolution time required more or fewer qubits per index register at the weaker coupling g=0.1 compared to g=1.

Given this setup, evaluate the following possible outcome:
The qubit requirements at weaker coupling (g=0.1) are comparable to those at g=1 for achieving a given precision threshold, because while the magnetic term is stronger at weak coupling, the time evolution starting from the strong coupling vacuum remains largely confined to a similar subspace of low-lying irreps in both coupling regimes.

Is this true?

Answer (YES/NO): NO